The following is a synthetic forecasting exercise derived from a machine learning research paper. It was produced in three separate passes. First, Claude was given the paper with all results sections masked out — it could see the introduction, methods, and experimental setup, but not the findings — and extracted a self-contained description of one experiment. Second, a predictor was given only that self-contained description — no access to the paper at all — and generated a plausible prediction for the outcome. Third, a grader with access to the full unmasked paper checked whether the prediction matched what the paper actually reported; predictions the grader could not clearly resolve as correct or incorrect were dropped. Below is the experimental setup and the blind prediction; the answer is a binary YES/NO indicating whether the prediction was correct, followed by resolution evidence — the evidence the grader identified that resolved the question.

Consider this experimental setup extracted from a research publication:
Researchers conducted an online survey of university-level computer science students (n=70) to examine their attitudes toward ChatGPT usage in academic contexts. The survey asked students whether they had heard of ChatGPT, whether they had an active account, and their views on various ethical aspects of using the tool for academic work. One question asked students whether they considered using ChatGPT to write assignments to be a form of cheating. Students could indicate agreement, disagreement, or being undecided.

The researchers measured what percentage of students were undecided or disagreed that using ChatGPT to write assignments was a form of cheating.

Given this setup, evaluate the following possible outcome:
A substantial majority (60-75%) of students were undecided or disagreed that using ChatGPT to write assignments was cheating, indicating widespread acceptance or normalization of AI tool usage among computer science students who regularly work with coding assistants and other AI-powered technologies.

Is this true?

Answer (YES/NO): YES